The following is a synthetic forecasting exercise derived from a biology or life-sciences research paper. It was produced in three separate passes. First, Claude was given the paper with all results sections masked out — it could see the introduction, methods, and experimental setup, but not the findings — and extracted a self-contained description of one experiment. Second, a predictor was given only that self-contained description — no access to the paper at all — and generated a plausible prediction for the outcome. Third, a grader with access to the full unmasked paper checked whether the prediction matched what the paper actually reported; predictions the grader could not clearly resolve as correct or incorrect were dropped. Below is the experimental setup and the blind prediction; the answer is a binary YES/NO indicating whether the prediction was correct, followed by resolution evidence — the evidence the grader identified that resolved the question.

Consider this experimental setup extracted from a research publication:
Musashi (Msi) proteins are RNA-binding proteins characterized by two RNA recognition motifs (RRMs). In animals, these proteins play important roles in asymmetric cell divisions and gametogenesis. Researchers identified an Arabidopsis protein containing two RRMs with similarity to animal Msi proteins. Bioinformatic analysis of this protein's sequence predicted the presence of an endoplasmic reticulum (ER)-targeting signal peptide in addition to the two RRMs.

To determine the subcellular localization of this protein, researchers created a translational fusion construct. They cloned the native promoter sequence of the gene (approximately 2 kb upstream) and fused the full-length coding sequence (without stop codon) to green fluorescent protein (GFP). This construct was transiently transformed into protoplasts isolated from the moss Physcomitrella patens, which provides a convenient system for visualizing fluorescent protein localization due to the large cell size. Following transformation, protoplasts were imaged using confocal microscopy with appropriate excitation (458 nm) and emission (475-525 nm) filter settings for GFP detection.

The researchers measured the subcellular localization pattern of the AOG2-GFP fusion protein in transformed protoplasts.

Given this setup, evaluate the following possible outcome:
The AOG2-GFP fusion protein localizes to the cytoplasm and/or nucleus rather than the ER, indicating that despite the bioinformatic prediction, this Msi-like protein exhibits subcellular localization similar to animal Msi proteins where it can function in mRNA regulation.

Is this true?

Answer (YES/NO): NO